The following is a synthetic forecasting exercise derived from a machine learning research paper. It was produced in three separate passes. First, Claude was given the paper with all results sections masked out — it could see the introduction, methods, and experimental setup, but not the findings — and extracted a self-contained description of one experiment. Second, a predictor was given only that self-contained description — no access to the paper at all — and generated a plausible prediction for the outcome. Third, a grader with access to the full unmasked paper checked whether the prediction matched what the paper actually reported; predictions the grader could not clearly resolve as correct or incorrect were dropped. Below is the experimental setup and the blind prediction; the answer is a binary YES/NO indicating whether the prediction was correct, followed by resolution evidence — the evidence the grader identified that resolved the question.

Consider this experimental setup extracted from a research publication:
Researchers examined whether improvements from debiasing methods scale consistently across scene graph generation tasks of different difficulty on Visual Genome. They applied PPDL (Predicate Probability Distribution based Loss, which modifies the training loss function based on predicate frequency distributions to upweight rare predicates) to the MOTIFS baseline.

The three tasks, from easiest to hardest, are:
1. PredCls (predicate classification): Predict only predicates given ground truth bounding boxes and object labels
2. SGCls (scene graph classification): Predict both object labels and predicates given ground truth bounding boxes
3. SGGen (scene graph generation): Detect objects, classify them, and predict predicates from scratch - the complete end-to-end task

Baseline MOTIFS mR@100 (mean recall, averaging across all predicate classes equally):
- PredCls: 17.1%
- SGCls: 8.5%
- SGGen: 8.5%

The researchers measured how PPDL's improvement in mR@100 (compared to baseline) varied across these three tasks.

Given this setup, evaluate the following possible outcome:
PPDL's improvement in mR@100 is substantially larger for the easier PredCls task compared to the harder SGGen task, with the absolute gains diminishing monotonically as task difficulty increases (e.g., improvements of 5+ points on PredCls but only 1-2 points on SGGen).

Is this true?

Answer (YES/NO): NO